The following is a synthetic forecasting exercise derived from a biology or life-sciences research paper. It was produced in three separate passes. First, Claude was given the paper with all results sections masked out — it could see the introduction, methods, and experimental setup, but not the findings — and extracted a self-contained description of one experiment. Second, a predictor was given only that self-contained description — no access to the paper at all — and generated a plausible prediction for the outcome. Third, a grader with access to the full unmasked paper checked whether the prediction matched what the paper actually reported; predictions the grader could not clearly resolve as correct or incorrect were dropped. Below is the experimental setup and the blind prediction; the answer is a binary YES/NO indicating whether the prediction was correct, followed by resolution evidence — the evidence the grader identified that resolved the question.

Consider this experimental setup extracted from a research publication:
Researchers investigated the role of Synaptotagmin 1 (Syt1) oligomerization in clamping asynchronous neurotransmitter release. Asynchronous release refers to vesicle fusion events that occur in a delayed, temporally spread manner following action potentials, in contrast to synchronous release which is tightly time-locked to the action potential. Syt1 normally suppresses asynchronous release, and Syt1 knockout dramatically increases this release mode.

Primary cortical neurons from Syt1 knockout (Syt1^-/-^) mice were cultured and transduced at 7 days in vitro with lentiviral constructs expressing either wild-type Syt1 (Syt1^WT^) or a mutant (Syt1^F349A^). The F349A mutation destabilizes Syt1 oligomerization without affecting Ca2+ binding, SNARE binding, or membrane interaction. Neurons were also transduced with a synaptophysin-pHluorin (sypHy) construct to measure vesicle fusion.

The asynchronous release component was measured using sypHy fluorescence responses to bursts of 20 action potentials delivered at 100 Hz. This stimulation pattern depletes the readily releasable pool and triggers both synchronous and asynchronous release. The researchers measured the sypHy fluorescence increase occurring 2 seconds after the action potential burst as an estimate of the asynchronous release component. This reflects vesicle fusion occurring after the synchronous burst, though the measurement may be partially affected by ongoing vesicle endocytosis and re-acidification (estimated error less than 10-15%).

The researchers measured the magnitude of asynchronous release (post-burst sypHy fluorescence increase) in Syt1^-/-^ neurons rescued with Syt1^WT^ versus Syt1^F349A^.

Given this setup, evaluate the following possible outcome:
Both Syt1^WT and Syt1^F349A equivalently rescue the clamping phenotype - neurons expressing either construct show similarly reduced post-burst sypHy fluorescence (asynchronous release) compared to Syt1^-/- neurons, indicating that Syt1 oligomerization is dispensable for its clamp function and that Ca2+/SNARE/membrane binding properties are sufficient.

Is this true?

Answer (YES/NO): NO